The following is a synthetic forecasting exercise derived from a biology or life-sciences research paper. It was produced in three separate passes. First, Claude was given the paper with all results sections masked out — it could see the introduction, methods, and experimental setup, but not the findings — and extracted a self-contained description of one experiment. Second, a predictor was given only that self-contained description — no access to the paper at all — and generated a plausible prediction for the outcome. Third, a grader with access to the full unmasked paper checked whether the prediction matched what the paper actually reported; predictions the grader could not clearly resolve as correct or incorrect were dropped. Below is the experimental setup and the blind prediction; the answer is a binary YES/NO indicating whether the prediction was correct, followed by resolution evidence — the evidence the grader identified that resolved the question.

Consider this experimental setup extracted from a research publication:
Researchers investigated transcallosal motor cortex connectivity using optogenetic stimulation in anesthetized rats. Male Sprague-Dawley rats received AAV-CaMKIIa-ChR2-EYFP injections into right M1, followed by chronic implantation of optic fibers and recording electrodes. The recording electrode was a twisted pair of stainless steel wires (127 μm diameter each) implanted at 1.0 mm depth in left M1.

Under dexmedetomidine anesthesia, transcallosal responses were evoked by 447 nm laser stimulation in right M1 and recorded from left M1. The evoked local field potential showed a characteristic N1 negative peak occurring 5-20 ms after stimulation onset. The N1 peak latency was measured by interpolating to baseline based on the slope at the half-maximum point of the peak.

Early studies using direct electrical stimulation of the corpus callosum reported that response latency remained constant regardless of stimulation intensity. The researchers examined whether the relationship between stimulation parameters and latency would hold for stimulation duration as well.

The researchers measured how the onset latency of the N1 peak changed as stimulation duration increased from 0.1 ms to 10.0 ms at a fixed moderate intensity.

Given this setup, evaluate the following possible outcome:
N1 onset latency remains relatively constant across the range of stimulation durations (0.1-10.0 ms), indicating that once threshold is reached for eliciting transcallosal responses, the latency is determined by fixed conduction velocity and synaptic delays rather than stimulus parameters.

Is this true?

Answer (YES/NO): YES